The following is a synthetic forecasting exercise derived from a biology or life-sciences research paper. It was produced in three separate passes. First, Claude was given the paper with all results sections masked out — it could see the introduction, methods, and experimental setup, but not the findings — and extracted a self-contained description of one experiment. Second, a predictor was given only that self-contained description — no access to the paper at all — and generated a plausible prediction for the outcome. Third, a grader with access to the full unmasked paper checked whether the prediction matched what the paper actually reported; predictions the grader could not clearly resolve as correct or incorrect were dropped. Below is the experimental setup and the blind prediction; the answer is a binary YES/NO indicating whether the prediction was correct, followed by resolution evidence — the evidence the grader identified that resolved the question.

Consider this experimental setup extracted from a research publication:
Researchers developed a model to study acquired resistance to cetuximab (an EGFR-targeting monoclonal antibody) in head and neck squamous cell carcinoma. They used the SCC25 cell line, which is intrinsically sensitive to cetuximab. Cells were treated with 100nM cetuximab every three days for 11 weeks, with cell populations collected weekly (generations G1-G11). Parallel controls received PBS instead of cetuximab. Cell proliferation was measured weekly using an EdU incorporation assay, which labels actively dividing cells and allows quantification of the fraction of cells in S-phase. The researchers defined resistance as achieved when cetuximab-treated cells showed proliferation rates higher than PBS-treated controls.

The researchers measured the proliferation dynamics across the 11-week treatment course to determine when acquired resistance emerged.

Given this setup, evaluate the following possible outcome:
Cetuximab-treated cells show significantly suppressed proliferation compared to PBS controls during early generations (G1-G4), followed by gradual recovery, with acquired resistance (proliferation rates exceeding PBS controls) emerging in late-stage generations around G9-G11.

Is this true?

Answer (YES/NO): NO